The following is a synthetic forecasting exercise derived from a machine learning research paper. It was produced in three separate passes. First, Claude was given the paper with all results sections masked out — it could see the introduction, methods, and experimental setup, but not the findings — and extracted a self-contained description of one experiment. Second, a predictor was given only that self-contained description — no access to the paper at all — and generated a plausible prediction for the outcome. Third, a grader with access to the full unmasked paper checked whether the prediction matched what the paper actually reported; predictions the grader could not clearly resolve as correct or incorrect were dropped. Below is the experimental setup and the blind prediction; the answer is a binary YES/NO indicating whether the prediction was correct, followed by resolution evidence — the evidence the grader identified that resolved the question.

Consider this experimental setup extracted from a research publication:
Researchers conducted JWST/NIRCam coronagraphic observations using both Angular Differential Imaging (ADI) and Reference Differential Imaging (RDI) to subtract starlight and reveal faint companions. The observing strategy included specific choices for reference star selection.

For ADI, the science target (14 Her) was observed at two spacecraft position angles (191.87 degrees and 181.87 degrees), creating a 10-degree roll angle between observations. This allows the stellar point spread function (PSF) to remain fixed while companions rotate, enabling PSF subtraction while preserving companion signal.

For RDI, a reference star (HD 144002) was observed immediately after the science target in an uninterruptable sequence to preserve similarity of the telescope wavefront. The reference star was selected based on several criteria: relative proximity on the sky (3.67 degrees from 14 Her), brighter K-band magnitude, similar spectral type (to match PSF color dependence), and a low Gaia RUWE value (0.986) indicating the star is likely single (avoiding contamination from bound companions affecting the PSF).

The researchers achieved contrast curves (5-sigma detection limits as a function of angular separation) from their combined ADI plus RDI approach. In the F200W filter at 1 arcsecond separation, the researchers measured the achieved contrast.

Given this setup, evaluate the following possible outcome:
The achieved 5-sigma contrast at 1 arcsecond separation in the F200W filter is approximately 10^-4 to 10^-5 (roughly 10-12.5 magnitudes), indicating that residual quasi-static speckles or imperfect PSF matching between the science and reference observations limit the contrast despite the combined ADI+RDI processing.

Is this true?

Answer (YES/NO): NO